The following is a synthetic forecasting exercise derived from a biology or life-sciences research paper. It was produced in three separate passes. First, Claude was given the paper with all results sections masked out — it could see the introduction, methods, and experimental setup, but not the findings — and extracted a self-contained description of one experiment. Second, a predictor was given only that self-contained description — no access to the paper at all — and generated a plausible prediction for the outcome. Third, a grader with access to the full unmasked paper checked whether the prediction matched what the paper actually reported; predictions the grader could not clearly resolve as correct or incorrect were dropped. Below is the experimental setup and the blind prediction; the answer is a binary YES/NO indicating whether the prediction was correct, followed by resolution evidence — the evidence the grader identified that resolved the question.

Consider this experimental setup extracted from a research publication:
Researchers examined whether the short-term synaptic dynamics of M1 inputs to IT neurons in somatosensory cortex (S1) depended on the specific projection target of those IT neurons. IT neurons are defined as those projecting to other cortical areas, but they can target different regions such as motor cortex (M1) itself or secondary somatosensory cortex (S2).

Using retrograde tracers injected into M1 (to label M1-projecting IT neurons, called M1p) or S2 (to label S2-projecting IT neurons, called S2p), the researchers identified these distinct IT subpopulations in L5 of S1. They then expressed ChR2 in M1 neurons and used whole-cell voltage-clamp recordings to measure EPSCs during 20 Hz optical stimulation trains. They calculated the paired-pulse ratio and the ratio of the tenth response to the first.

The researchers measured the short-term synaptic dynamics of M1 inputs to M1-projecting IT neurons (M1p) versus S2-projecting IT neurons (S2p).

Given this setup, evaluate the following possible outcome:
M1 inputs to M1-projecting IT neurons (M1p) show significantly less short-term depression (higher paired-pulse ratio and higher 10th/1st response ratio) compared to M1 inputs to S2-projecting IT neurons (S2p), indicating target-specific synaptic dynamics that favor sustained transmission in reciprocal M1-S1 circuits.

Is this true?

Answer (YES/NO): NO